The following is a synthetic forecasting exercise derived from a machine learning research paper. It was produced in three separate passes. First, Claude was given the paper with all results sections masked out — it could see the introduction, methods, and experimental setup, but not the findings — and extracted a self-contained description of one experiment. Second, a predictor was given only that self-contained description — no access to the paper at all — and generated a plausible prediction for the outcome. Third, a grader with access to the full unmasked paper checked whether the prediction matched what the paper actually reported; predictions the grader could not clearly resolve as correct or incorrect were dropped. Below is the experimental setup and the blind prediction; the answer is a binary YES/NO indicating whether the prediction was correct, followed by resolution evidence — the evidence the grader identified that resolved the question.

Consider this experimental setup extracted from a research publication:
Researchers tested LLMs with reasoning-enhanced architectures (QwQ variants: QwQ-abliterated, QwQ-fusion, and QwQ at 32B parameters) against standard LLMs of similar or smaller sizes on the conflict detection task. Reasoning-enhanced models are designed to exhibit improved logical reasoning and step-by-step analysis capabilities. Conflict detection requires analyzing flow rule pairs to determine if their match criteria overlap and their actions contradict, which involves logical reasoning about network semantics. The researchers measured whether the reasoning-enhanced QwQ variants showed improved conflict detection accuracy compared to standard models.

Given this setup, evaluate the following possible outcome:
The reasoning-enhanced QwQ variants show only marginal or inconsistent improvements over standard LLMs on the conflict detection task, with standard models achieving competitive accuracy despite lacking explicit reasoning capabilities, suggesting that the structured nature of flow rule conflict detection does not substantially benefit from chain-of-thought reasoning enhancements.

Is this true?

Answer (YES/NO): NO